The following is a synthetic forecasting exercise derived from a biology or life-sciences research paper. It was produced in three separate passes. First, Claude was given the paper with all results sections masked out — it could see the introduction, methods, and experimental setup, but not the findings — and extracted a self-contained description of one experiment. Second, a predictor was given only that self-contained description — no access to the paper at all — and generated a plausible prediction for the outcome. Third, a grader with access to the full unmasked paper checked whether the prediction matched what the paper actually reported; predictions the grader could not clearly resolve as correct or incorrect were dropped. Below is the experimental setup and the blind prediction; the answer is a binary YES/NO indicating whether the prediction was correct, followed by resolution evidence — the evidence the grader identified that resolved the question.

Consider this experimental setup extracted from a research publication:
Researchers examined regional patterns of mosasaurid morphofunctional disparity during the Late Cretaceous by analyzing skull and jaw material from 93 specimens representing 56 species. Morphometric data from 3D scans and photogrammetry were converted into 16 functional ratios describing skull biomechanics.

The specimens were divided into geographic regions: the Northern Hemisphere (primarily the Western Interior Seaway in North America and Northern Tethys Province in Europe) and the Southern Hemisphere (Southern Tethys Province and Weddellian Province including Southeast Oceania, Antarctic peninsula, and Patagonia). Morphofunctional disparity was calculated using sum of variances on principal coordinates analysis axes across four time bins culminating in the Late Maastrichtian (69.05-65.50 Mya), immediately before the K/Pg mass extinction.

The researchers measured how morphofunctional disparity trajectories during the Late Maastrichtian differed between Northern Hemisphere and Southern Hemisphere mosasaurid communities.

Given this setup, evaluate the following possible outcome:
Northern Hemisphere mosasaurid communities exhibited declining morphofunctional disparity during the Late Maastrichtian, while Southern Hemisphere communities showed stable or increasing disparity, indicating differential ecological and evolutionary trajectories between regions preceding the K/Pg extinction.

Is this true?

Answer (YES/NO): YES